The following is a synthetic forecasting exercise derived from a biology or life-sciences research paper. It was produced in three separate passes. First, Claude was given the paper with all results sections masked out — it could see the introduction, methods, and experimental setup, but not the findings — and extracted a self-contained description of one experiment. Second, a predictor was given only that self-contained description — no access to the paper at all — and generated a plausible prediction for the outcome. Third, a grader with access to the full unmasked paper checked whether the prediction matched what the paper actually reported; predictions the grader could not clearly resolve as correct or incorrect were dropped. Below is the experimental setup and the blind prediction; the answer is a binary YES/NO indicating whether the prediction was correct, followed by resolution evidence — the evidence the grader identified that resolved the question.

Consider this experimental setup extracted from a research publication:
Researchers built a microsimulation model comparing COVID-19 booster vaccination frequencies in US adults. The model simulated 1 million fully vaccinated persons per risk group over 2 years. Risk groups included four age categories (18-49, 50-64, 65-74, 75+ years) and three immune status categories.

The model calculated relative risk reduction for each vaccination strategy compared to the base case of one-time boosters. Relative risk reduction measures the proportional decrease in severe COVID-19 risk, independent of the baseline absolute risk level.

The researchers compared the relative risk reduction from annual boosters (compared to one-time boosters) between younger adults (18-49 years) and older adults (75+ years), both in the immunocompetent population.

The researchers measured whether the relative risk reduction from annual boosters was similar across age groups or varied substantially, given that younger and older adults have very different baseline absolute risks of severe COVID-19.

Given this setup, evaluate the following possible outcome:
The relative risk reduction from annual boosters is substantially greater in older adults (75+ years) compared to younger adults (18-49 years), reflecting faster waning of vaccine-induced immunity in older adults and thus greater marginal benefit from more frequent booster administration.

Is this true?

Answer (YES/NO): NO